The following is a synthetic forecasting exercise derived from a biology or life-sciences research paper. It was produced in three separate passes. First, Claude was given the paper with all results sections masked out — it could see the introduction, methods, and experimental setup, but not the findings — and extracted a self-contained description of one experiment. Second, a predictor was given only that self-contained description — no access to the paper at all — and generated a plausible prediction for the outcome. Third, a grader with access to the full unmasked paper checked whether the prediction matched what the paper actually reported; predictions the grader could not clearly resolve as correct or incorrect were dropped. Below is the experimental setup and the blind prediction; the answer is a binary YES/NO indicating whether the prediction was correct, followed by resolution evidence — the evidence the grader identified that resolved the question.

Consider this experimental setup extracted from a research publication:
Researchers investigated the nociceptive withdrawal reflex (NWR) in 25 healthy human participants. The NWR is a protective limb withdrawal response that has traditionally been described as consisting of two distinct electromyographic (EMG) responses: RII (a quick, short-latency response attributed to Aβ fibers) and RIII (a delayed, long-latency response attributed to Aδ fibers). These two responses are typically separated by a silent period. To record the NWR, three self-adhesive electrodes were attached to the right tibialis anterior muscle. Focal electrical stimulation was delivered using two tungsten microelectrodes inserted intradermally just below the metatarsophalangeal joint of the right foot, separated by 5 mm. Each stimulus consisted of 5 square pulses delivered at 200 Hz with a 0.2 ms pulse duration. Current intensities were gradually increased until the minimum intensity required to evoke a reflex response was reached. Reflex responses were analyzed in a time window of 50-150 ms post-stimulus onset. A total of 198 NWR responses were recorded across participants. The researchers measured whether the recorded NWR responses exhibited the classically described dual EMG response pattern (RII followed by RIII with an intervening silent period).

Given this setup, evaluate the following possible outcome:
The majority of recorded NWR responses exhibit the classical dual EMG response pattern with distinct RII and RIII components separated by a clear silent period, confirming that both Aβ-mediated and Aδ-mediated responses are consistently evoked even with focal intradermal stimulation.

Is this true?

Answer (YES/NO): NO